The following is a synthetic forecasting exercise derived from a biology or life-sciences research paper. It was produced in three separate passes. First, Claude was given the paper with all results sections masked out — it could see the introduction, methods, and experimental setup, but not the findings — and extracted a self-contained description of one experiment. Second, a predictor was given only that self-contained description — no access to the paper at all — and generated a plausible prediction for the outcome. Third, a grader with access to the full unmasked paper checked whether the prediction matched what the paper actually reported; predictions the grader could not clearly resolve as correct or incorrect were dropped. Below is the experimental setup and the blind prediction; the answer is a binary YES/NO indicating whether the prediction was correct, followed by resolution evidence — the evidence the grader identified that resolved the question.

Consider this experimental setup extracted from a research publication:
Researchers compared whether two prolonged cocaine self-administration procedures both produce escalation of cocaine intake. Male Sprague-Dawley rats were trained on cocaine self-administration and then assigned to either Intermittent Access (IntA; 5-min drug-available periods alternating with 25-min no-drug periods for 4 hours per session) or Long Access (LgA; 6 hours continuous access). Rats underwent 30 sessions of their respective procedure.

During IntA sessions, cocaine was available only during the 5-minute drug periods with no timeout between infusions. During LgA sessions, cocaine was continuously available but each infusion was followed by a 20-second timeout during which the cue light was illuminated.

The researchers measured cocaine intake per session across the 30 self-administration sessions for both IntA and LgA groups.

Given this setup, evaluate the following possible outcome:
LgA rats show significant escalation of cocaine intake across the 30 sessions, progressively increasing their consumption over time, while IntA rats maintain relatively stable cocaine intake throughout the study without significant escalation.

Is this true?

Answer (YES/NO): NO